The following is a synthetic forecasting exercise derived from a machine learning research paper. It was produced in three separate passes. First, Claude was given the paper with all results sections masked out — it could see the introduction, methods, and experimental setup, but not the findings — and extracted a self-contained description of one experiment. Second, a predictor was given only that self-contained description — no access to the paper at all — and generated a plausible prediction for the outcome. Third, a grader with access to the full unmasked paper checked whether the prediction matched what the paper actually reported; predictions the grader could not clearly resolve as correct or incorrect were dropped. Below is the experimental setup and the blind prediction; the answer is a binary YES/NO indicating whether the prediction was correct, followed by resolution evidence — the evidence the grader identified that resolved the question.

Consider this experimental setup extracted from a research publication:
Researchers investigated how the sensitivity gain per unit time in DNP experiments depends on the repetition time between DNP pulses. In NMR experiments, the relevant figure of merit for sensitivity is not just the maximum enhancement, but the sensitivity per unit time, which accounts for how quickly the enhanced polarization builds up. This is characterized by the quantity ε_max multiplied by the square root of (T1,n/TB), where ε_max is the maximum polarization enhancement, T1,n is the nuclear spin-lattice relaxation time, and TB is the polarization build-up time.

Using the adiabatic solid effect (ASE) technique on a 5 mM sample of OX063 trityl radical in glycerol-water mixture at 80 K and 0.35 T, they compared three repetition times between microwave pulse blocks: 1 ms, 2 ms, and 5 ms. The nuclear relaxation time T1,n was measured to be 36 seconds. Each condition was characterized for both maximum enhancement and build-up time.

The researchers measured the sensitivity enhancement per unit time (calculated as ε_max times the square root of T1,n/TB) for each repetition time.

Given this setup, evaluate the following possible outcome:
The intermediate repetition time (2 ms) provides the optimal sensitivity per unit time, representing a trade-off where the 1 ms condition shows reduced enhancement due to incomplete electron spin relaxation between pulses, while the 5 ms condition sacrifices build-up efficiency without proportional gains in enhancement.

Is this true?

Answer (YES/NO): NO